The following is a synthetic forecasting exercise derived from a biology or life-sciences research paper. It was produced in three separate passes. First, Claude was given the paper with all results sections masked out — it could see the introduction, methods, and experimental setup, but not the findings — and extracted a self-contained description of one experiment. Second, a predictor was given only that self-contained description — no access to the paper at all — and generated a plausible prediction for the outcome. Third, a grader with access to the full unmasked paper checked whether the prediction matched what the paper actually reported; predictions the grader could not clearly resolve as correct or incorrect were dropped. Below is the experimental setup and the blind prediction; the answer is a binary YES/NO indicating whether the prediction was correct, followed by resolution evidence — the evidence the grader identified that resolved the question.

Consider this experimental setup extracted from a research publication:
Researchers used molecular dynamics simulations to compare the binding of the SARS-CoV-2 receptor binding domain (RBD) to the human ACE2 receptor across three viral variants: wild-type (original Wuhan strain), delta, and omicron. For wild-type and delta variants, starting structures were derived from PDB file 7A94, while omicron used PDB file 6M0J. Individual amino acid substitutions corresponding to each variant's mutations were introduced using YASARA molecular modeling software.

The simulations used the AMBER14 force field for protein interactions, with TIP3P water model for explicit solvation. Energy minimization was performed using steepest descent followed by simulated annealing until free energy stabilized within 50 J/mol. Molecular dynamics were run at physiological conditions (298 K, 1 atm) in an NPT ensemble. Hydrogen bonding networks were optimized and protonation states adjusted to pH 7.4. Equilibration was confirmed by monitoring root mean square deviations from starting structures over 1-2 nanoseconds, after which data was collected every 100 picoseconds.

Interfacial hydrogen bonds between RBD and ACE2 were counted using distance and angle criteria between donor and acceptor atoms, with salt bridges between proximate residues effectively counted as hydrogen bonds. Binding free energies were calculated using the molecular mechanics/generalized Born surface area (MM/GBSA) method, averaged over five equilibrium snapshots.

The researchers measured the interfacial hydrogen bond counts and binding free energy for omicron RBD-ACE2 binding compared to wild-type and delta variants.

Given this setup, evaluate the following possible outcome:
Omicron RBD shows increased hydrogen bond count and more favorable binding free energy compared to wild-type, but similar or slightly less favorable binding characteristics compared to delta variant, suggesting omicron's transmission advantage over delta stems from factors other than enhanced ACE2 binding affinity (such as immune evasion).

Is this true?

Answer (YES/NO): NO